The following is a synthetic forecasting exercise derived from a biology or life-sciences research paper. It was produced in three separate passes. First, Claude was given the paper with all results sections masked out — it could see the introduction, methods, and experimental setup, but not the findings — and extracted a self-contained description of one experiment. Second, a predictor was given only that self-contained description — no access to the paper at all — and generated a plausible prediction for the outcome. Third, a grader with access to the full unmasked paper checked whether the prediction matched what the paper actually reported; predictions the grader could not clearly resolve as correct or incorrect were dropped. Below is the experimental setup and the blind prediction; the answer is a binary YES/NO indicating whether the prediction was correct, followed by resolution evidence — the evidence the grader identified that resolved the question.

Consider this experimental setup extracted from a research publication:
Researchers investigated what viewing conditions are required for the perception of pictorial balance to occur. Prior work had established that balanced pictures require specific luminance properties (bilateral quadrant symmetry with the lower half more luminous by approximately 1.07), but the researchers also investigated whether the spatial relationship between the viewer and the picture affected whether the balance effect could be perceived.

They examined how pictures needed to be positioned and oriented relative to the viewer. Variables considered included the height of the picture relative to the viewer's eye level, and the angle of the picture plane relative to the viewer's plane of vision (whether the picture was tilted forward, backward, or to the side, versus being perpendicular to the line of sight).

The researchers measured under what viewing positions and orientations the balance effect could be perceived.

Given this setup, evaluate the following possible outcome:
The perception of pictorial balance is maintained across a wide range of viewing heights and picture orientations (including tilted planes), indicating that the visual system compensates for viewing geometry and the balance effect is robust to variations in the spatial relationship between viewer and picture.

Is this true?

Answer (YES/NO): NO